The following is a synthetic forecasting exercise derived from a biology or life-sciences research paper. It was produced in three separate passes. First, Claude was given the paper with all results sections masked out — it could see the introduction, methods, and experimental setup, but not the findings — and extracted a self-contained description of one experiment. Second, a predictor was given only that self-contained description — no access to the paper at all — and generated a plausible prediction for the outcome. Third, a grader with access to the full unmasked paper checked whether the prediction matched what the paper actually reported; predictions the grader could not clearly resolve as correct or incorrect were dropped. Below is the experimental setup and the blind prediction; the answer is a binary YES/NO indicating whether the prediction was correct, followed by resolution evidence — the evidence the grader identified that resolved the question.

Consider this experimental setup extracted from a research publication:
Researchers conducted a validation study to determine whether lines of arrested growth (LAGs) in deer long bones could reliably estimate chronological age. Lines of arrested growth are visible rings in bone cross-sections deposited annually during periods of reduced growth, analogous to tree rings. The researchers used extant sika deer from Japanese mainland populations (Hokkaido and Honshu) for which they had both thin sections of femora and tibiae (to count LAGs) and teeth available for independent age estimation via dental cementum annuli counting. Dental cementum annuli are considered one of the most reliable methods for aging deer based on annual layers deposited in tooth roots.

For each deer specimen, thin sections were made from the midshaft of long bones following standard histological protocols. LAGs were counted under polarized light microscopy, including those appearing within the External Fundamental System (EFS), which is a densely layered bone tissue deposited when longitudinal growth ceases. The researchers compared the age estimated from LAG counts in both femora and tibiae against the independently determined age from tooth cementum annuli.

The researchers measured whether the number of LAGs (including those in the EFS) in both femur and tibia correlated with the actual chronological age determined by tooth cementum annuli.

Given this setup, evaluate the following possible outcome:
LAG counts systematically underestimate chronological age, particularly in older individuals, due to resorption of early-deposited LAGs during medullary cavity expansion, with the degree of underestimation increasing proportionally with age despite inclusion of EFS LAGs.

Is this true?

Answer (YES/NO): NO